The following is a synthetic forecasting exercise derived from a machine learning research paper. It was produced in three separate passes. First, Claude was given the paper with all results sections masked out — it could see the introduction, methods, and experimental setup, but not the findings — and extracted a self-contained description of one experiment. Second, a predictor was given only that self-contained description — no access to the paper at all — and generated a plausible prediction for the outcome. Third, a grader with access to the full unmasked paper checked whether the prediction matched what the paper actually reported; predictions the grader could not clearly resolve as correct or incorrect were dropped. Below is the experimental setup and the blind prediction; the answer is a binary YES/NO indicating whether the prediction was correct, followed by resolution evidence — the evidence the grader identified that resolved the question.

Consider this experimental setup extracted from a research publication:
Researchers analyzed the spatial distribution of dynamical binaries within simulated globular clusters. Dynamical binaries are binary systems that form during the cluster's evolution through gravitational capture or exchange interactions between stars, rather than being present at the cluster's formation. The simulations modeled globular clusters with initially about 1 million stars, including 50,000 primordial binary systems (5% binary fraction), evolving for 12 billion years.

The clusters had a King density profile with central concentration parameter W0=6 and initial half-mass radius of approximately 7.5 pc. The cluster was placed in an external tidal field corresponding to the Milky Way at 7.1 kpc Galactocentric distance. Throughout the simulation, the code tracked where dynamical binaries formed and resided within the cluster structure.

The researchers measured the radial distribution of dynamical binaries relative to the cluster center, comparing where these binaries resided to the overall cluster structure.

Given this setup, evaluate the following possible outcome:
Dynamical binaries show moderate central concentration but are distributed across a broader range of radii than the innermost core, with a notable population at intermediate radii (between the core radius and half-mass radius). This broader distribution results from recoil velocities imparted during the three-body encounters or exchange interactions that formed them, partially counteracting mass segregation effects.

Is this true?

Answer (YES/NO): NO